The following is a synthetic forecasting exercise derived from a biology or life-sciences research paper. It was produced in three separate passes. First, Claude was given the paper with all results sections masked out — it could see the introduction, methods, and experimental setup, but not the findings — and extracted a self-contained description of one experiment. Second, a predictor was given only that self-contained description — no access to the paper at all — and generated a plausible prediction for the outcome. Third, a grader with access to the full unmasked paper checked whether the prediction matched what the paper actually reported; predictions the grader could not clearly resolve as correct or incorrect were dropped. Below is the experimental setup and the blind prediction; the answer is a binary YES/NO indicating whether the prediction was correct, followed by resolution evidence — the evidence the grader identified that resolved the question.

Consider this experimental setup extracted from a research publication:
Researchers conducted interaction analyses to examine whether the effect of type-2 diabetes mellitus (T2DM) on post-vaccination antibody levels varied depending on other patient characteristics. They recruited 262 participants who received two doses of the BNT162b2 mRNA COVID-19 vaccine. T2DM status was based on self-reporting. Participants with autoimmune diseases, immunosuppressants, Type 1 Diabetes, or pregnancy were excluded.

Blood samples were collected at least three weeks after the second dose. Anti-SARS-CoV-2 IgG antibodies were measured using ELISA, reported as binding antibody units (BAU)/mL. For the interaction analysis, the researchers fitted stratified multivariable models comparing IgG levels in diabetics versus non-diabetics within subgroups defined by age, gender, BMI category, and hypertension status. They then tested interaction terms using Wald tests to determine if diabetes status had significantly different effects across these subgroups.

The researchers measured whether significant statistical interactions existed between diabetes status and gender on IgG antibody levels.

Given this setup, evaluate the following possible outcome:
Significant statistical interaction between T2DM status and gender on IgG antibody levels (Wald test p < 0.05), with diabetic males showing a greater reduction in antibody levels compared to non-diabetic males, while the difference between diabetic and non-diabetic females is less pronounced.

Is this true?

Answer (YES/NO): NO